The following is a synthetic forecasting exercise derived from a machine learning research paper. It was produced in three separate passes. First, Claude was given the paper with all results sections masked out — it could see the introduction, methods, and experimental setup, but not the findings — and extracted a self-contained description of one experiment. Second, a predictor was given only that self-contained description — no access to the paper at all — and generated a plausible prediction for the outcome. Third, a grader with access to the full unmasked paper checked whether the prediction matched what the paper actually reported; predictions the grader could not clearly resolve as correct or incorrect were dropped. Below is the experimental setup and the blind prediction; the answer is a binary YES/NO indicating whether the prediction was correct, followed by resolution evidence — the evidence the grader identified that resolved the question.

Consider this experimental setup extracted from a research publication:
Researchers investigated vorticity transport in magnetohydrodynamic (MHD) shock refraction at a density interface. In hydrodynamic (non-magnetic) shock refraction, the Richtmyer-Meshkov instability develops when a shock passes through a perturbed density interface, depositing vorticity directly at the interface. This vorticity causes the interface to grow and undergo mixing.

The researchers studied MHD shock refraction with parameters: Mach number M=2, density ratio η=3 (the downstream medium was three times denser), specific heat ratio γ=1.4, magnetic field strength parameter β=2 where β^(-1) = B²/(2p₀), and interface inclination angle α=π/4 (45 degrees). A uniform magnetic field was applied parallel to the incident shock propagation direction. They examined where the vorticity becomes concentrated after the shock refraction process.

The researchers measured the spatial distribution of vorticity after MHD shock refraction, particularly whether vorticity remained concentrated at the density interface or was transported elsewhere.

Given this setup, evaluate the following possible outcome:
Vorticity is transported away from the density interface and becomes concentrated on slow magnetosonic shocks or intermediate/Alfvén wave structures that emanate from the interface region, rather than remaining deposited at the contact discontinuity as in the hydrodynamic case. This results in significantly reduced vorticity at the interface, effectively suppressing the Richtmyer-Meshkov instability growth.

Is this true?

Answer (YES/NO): YES